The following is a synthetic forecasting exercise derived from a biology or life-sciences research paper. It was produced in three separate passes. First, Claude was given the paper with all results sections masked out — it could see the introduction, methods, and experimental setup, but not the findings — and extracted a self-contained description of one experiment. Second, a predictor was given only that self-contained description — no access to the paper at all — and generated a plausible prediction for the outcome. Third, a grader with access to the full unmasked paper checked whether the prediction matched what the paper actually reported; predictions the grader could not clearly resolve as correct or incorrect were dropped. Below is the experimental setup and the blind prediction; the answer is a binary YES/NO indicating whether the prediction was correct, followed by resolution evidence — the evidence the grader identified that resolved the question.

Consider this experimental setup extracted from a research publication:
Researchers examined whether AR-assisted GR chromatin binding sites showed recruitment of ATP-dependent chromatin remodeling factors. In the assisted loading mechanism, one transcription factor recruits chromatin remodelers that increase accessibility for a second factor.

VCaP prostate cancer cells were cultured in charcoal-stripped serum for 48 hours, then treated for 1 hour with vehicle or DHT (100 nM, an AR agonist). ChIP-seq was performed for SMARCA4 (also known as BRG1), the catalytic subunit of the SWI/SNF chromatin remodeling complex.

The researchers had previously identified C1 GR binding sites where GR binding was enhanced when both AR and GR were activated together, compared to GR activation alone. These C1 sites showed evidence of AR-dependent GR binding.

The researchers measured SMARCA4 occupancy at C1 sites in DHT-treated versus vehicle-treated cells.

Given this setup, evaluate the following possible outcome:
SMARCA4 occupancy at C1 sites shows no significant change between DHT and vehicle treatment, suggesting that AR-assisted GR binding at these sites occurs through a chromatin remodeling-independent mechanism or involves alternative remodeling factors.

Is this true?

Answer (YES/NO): NO